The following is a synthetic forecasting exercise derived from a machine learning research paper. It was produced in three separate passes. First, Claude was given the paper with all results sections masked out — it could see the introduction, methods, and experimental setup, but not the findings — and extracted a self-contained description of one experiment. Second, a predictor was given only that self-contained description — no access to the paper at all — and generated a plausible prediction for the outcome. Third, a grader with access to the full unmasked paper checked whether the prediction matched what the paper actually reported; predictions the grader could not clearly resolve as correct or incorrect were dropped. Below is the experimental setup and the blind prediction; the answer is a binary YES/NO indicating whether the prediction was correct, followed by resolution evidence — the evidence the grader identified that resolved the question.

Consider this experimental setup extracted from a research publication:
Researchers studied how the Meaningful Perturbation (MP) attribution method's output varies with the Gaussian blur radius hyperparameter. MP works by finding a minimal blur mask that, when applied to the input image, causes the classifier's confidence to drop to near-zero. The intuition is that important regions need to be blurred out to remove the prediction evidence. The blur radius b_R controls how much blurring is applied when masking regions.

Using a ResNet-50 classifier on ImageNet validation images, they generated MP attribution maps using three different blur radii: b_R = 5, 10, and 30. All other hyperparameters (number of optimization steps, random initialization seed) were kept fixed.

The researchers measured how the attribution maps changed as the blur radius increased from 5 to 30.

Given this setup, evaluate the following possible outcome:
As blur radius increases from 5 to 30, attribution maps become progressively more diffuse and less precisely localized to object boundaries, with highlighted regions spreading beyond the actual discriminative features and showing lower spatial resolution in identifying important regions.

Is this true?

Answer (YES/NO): NO